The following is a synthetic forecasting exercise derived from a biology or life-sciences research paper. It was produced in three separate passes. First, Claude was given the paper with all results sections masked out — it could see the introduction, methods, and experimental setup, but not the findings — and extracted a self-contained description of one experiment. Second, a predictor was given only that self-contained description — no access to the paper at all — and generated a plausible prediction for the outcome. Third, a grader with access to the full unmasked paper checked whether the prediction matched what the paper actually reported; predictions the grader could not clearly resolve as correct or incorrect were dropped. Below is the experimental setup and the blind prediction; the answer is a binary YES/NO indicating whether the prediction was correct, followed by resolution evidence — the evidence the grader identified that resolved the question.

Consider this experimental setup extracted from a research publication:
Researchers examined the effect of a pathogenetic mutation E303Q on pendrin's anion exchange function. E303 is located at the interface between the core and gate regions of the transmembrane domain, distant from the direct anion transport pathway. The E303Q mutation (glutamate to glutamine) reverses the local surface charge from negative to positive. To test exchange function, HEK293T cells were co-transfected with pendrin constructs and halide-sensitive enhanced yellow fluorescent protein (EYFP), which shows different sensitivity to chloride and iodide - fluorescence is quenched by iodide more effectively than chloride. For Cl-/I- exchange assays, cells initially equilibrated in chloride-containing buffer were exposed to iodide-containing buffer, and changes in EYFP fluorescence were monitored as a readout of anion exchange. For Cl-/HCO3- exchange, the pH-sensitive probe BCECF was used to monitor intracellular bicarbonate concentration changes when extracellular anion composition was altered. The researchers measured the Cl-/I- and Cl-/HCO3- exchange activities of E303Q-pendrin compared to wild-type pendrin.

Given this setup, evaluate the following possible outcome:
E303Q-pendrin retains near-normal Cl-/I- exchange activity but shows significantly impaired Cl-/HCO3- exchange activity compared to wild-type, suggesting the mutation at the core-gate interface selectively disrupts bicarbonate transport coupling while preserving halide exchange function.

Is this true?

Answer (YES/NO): NO